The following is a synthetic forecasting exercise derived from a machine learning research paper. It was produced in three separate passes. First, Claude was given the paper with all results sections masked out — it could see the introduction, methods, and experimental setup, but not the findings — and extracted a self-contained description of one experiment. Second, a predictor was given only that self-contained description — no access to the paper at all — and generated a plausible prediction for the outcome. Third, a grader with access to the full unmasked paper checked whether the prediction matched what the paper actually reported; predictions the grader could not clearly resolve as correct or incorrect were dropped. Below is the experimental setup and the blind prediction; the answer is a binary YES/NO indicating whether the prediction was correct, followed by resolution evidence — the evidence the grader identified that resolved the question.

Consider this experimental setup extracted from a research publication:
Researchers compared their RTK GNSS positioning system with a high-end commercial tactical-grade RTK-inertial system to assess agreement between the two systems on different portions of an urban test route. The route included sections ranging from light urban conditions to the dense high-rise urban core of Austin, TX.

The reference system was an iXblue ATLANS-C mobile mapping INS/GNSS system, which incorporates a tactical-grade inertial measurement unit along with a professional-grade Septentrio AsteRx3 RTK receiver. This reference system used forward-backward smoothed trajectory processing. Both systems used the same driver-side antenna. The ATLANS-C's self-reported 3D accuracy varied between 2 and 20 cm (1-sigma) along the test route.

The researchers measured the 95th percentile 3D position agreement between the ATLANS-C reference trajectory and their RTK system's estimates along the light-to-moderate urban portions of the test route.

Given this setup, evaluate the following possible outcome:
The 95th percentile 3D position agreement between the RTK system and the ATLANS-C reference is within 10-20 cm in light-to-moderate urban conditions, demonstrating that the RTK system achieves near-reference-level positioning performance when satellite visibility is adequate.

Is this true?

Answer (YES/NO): NO